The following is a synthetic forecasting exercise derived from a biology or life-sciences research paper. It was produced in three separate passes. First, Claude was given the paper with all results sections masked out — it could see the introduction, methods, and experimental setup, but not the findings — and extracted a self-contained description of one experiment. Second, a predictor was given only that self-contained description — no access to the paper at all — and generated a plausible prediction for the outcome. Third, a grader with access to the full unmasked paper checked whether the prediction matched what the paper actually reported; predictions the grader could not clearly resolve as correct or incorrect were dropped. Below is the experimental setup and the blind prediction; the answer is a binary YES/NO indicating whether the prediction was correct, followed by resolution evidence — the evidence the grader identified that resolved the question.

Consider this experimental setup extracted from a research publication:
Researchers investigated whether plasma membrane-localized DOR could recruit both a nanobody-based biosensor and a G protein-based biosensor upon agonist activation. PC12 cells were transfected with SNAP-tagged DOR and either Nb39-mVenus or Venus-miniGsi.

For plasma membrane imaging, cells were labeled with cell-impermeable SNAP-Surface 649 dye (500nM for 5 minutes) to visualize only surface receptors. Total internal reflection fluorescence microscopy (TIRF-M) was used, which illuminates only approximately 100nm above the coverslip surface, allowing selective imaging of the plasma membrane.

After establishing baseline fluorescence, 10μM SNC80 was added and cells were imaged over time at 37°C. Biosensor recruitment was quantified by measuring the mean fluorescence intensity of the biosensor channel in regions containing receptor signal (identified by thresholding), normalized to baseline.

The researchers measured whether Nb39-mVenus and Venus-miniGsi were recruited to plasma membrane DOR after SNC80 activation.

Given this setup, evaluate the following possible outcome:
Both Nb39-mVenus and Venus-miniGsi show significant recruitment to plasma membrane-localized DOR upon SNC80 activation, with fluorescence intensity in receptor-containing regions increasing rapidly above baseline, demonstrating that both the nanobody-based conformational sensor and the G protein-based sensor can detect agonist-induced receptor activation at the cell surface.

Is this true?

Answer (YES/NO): YES